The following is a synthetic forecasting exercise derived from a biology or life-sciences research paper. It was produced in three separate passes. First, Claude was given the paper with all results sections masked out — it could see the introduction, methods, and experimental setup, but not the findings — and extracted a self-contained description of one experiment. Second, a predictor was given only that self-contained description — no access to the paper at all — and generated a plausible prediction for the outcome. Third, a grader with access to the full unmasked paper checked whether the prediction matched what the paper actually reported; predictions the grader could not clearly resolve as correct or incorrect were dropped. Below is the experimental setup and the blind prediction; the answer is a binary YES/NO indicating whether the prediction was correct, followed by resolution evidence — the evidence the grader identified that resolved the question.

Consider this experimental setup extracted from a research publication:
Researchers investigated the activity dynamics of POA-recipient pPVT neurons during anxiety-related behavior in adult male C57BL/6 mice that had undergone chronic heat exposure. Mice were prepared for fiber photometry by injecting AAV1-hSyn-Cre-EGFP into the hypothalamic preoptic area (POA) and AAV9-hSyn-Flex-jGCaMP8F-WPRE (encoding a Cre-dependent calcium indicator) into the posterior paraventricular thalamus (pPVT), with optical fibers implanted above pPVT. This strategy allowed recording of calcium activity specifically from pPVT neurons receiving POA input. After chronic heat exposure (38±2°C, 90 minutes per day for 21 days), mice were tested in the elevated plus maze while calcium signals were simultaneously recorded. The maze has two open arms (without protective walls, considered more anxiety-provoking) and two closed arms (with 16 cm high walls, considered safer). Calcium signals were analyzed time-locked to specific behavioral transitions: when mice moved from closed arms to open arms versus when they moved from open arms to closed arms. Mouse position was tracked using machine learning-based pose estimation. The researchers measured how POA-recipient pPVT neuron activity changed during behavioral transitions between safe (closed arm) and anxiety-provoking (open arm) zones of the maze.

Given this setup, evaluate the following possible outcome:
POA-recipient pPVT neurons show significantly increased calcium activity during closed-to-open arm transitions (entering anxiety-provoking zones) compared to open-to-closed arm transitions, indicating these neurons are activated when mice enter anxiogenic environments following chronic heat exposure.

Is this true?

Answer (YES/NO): NO